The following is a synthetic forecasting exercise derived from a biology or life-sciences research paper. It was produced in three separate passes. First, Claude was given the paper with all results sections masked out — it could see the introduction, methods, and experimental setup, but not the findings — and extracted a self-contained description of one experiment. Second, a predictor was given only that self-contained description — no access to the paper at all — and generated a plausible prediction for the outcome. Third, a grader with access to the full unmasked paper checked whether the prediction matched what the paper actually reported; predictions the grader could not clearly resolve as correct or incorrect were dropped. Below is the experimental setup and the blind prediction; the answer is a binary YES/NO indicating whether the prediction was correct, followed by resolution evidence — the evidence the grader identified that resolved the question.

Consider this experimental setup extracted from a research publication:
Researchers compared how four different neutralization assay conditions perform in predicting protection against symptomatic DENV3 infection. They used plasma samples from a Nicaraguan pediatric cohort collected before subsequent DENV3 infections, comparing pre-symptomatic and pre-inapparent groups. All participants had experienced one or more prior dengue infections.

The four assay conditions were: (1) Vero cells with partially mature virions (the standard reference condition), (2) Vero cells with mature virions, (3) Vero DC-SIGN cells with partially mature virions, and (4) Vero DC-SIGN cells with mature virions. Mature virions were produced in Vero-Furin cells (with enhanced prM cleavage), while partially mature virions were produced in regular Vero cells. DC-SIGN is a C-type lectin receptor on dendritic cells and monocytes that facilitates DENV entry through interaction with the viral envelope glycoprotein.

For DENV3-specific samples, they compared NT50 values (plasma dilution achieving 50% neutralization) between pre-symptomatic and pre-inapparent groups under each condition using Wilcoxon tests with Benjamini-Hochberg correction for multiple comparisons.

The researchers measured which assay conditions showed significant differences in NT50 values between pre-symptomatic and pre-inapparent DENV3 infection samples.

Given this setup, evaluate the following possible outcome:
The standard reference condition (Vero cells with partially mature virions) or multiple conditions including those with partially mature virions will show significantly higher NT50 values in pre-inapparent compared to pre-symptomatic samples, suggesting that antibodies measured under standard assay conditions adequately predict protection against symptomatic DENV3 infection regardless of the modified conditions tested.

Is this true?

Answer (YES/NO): NO